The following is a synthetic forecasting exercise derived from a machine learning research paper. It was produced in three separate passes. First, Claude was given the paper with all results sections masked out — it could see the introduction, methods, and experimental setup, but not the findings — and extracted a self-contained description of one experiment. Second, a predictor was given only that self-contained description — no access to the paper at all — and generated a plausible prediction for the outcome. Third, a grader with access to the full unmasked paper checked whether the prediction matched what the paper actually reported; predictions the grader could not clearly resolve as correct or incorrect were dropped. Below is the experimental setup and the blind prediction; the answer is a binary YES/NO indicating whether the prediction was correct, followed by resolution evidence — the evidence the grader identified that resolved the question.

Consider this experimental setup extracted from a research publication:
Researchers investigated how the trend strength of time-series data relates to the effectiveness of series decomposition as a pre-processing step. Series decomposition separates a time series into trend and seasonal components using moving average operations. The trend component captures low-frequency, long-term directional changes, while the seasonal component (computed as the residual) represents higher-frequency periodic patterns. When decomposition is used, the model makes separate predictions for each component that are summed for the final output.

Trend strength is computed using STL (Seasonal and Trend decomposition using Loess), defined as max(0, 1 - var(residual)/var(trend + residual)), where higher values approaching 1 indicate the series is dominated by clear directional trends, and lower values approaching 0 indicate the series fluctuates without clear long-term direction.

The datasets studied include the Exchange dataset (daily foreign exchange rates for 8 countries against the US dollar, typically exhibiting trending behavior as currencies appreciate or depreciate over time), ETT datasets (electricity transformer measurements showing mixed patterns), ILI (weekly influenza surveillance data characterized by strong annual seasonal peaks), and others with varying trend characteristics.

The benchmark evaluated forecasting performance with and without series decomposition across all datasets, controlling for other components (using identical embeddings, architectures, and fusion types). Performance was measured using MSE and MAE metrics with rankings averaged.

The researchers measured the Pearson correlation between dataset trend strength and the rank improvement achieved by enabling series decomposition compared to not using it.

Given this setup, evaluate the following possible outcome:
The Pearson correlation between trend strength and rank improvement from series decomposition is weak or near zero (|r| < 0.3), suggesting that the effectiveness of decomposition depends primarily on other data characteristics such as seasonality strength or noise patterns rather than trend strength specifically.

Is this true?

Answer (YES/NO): YES